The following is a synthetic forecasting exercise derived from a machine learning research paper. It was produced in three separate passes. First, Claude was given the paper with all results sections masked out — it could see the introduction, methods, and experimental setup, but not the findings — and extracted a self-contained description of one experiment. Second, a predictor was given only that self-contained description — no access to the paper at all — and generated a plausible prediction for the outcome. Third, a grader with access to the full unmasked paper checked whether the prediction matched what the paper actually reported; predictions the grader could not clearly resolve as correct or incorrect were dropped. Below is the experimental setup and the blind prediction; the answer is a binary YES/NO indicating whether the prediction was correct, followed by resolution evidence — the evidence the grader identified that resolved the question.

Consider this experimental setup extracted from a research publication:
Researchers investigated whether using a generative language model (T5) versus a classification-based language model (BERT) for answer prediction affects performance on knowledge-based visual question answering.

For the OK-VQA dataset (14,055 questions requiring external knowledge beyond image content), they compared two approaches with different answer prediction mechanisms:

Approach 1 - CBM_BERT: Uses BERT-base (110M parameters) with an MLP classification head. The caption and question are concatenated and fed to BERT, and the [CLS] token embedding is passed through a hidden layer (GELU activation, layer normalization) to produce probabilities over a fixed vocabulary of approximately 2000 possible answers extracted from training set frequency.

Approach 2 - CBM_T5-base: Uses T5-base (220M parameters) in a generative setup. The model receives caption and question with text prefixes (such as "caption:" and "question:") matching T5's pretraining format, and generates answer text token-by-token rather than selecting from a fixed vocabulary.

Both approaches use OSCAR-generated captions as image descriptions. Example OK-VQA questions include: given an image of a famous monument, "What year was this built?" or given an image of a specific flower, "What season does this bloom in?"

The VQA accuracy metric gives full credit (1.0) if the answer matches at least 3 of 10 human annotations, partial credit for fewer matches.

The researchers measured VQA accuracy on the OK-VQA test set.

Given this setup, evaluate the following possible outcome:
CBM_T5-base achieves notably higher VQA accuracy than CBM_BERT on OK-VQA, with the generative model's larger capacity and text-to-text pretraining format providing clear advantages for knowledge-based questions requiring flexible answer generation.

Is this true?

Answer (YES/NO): NO